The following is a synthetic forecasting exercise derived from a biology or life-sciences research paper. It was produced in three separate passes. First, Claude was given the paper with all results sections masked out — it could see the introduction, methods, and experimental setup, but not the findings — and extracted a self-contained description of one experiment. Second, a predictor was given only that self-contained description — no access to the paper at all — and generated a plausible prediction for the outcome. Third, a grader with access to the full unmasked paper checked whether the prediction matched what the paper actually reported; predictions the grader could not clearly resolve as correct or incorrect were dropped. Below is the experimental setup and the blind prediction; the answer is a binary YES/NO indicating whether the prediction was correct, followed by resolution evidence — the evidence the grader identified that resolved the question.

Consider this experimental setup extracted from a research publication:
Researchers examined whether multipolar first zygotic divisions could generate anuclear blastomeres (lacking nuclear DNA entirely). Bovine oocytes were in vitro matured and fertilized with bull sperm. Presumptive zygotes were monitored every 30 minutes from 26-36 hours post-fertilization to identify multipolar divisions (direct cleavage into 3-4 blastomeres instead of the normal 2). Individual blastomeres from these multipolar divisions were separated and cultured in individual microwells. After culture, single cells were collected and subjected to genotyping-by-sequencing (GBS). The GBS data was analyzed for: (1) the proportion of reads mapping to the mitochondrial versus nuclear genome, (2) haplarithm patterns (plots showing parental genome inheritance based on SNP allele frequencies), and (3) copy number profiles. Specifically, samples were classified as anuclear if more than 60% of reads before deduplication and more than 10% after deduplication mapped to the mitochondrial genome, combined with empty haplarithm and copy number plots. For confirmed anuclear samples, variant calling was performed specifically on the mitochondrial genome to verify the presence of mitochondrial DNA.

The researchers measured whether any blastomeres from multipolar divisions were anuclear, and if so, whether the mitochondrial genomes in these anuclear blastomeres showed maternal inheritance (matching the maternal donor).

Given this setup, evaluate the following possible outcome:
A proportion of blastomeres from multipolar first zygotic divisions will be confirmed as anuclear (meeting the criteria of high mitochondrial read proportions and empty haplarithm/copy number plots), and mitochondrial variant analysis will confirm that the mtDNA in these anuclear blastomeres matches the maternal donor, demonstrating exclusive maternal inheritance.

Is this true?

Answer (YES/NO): YES